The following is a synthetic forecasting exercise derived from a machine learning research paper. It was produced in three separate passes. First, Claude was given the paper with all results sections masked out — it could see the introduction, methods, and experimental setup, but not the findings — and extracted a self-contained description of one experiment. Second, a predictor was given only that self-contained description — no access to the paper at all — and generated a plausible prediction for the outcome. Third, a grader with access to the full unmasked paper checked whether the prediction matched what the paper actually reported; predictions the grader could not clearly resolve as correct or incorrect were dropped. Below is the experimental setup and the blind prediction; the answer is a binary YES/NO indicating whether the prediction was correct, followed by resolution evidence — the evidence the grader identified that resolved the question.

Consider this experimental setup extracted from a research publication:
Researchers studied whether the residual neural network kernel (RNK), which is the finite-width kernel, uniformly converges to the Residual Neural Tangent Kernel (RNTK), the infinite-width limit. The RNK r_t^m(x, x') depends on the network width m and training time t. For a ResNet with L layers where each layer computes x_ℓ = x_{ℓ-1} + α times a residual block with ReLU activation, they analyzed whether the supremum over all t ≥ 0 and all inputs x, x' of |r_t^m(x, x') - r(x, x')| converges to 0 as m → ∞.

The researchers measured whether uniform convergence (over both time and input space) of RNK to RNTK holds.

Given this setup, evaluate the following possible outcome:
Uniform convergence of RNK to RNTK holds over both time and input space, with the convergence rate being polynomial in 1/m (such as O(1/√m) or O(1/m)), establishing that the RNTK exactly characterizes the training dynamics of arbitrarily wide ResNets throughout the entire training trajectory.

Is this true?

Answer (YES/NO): YES